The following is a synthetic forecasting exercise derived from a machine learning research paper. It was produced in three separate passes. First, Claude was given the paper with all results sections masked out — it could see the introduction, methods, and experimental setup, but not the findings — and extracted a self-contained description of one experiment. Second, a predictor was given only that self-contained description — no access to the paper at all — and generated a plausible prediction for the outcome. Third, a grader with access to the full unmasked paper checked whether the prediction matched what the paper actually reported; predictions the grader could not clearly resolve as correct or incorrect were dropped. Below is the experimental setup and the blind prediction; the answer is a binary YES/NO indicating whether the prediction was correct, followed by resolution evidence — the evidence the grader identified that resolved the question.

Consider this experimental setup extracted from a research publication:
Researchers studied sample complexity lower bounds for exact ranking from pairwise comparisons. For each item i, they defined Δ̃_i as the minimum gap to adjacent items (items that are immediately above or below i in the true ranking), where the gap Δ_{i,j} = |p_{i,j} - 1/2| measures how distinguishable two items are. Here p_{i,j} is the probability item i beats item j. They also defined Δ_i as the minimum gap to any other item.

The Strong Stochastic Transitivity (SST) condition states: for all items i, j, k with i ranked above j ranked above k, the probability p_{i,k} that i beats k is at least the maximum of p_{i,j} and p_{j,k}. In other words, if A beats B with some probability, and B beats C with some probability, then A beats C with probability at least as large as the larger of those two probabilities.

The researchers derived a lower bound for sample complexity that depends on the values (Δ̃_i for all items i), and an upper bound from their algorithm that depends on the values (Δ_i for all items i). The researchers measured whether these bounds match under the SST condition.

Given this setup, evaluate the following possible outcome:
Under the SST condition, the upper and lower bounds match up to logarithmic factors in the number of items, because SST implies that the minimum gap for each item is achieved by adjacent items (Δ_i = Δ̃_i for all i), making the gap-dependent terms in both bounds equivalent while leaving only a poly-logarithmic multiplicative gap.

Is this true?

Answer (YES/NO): NO